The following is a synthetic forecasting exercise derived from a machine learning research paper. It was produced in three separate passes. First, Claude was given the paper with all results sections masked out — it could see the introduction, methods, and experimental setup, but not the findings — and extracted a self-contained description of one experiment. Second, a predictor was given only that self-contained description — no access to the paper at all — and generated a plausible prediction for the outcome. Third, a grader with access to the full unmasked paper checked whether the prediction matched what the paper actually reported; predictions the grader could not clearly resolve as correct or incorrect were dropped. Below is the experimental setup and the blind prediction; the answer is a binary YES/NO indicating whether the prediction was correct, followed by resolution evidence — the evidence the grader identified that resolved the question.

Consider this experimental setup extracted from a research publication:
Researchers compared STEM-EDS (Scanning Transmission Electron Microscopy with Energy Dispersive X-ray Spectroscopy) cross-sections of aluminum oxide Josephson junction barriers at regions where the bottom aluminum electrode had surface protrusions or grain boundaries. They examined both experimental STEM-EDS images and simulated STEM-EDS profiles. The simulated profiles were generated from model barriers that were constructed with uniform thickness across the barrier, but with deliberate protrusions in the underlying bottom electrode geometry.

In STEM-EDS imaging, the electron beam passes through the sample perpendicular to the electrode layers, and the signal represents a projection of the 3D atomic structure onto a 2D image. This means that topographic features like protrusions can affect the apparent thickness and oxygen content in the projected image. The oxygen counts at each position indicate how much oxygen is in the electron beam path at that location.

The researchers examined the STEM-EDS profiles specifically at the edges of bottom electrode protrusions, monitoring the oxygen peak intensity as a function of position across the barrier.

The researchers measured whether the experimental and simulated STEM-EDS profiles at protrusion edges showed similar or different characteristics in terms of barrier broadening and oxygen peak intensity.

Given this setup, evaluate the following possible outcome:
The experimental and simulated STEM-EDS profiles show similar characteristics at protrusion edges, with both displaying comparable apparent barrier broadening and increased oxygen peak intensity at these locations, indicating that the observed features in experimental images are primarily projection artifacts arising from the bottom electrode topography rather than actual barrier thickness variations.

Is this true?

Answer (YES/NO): NO